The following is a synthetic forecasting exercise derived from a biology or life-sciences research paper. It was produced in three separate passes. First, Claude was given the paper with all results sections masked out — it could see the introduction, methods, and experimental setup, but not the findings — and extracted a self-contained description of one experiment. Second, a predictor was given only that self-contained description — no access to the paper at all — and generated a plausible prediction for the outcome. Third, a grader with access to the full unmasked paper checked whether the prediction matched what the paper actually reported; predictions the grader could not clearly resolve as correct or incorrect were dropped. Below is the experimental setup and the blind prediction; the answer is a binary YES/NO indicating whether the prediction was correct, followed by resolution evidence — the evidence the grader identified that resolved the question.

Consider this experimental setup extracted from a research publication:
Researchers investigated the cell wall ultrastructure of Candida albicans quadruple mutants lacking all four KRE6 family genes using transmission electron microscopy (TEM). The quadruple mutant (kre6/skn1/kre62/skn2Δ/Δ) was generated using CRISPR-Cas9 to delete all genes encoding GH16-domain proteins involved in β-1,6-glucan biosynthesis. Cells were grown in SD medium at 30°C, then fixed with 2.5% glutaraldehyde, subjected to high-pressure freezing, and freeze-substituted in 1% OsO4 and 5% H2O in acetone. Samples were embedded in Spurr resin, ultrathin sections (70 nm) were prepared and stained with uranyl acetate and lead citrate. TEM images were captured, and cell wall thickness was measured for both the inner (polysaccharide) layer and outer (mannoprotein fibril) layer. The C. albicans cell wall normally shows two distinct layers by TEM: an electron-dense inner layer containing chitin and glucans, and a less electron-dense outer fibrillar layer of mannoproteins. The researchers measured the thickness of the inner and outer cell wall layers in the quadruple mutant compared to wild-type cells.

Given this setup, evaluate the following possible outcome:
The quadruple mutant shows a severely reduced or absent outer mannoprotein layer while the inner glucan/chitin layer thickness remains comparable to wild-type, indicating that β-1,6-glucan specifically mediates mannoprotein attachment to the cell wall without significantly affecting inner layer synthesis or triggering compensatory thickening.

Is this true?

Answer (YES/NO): NO